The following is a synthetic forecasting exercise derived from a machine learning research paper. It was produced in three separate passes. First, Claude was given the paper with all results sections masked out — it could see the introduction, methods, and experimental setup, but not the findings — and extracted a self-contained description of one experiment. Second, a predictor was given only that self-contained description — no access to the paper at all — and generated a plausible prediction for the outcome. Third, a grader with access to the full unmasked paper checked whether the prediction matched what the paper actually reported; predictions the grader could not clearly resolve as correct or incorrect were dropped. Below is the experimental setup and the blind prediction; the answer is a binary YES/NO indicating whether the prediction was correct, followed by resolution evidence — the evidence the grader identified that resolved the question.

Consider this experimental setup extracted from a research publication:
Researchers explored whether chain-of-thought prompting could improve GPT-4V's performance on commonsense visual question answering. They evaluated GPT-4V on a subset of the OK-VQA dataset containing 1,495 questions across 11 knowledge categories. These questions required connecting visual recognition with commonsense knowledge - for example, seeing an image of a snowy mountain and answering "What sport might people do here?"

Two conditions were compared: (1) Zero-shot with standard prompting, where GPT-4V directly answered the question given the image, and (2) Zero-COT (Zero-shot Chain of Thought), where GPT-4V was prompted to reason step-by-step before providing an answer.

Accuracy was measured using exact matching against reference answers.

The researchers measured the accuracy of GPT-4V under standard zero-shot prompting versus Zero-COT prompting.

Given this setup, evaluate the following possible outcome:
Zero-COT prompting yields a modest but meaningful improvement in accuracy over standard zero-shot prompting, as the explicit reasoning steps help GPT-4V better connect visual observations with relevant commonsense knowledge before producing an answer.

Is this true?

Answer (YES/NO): NO